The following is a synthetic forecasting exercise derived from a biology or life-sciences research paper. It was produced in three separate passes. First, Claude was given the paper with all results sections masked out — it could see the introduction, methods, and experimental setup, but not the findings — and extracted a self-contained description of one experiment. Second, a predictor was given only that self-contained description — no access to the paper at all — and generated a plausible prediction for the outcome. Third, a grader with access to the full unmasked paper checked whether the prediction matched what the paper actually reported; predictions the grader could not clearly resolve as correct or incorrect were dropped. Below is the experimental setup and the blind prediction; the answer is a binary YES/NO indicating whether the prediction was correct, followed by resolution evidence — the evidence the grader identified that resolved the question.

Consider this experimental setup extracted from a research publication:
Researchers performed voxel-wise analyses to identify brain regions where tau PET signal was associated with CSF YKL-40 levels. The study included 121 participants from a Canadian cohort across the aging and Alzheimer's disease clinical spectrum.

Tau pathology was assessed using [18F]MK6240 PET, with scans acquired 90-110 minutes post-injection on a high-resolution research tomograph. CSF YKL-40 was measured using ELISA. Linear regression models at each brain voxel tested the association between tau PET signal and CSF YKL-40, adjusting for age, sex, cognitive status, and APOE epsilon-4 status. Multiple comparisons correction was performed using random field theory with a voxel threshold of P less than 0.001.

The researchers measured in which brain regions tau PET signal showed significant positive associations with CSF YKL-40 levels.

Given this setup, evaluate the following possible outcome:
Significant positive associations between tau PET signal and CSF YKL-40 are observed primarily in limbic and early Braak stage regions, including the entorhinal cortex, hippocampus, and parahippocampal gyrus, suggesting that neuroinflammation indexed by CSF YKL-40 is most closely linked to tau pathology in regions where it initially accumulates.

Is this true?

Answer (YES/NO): NO